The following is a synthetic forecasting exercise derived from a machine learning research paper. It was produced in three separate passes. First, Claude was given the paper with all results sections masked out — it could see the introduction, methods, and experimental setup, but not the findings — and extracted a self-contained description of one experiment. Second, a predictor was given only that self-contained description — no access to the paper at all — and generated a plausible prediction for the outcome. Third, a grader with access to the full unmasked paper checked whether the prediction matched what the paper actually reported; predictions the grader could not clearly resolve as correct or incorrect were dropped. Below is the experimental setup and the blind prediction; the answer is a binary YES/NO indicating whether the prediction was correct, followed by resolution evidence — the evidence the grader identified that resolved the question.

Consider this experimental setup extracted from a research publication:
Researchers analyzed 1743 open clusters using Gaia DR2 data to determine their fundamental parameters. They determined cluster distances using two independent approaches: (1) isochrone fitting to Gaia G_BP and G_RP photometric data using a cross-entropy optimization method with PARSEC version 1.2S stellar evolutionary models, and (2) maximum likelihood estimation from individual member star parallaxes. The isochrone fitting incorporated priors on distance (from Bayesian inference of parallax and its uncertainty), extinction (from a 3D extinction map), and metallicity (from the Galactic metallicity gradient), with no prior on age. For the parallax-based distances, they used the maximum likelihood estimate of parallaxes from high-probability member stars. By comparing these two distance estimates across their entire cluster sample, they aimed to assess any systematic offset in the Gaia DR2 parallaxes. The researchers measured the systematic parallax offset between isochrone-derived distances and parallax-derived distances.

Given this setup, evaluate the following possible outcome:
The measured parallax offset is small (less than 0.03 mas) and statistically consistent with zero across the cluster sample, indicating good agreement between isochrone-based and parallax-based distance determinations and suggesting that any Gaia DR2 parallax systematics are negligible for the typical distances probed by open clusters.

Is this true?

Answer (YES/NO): NO